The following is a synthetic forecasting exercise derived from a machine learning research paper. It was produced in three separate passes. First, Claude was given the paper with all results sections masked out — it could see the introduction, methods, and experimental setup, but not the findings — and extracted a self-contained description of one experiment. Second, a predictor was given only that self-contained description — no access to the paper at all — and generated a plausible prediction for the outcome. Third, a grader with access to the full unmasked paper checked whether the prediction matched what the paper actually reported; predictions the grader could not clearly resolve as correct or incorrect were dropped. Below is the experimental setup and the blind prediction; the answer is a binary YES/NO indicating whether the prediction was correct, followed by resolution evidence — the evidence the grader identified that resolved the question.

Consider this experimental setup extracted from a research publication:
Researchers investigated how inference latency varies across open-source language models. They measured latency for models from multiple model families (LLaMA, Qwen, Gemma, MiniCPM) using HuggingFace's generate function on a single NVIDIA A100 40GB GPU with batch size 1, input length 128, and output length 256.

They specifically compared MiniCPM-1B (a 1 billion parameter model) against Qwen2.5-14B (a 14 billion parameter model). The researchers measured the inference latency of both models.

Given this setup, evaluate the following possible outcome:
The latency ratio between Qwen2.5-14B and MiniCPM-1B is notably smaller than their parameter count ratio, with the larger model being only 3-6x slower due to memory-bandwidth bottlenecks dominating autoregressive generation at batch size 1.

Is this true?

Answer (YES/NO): NO